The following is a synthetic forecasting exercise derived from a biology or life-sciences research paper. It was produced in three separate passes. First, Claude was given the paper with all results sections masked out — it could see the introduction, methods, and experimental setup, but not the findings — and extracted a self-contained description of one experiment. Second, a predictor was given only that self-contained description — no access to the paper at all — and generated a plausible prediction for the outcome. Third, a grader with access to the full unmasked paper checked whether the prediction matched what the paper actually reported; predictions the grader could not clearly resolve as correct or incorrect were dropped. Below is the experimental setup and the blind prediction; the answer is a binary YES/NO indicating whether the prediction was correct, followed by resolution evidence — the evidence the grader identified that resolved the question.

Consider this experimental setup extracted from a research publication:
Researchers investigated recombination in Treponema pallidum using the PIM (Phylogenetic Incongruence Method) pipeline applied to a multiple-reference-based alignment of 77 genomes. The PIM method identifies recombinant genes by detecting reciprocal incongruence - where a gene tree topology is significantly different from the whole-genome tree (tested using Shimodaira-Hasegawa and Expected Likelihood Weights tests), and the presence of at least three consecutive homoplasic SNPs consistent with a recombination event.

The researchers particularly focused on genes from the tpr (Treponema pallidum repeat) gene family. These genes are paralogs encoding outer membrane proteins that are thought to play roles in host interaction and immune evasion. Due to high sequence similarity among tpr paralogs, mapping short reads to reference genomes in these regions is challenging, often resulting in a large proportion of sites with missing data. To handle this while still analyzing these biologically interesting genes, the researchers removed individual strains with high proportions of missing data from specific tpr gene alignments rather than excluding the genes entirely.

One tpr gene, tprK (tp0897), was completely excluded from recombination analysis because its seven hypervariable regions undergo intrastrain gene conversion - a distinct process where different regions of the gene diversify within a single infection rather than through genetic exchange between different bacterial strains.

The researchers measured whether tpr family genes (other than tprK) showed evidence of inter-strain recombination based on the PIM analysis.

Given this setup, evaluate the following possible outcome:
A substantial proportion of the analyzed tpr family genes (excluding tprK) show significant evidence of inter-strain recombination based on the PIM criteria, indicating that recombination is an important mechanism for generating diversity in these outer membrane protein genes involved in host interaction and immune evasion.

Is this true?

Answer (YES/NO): YES